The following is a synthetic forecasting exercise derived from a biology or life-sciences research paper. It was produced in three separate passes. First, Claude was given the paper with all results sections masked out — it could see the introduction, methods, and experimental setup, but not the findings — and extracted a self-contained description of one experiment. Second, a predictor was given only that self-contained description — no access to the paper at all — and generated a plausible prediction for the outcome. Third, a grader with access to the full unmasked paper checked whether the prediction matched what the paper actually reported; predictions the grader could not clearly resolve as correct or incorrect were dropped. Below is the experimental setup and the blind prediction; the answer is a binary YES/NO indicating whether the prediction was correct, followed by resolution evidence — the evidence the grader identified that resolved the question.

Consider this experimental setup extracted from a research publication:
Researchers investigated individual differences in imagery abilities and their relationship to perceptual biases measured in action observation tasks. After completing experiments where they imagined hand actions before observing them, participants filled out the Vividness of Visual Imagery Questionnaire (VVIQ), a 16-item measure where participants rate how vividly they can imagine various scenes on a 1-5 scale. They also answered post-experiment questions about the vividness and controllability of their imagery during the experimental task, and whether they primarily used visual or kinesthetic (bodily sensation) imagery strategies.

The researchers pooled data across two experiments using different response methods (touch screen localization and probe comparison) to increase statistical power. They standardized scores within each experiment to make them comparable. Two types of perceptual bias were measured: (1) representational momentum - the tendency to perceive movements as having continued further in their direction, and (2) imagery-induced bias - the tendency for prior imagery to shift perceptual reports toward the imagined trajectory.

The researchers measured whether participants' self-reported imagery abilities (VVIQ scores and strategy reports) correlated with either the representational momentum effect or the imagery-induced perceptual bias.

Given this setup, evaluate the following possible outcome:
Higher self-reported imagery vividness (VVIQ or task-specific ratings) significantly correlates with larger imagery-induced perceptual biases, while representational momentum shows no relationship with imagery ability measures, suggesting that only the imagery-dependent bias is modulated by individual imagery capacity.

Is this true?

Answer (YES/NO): NO